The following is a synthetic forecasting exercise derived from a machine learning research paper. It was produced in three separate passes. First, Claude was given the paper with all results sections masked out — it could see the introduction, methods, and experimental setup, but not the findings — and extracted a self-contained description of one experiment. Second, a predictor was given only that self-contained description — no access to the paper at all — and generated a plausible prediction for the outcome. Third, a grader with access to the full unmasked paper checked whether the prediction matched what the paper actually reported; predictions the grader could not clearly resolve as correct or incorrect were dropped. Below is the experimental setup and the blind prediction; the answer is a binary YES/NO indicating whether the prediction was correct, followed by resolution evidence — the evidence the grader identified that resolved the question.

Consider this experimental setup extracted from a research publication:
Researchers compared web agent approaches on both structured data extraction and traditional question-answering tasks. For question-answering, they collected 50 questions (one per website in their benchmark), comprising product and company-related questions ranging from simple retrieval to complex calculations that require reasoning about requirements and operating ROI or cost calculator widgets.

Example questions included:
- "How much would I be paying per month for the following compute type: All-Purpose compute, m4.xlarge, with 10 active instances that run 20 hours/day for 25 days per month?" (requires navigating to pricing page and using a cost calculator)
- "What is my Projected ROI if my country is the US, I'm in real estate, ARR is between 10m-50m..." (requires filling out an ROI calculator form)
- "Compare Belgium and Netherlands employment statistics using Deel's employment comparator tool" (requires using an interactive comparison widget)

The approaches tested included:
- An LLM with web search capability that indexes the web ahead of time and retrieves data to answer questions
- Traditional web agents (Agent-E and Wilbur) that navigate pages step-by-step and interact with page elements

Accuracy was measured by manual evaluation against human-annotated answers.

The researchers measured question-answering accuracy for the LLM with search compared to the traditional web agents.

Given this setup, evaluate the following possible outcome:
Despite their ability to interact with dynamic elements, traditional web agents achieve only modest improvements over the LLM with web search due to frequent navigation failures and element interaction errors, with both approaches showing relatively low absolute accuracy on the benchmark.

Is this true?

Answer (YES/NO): NO